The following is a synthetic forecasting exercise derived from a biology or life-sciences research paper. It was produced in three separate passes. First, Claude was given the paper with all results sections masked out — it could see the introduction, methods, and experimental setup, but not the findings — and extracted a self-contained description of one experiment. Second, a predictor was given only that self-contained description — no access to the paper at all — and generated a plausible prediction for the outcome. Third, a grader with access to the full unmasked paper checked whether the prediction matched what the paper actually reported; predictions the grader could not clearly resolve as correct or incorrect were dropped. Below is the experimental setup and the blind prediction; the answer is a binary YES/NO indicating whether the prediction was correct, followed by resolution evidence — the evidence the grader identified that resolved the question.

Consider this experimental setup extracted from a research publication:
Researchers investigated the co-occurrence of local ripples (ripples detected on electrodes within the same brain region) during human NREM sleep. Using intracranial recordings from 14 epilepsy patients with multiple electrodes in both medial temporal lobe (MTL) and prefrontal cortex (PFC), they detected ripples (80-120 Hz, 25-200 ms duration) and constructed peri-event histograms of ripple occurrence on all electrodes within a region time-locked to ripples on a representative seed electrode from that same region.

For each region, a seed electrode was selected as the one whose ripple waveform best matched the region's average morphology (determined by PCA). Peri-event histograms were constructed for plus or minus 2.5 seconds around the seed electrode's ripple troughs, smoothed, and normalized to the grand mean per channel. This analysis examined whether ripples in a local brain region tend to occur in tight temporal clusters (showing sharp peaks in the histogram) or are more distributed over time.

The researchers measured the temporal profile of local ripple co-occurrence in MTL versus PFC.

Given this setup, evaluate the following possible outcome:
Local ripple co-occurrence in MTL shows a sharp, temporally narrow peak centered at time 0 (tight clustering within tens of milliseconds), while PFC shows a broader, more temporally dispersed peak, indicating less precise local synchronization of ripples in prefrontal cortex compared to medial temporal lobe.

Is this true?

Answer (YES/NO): NO